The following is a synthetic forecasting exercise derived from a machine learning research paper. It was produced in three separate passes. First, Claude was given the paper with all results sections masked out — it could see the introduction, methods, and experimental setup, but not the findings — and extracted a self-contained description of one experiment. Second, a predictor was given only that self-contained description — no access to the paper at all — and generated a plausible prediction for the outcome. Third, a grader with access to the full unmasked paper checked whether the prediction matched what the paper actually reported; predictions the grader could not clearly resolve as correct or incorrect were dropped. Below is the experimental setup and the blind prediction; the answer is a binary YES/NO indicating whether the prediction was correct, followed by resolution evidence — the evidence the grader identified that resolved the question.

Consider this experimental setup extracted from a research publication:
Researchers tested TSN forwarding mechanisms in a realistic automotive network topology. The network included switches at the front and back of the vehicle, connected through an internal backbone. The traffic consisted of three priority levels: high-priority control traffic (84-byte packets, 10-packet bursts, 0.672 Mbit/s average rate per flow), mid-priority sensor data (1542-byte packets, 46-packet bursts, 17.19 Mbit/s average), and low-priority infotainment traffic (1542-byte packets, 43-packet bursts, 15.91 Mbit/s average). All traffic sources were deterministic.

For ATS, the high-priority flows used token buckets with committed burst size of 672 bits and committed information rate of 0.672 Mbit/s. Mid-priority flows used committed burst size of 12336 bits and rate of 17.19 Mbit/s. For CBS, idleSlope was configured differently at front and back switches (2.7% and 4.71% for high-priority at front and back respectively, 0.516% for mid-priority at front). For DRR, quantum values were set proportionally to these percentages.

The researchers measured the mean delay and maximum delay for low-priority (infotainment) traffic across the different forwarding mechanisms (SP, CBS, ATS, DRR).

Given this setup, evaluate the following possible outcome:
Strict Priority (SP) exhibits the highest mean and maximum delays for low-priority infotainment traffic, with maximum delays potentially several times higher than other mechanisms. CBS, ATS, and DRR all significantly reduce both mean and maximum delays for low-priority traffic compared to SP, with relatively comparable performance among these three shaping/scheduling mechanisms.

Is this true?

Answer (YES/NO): NO